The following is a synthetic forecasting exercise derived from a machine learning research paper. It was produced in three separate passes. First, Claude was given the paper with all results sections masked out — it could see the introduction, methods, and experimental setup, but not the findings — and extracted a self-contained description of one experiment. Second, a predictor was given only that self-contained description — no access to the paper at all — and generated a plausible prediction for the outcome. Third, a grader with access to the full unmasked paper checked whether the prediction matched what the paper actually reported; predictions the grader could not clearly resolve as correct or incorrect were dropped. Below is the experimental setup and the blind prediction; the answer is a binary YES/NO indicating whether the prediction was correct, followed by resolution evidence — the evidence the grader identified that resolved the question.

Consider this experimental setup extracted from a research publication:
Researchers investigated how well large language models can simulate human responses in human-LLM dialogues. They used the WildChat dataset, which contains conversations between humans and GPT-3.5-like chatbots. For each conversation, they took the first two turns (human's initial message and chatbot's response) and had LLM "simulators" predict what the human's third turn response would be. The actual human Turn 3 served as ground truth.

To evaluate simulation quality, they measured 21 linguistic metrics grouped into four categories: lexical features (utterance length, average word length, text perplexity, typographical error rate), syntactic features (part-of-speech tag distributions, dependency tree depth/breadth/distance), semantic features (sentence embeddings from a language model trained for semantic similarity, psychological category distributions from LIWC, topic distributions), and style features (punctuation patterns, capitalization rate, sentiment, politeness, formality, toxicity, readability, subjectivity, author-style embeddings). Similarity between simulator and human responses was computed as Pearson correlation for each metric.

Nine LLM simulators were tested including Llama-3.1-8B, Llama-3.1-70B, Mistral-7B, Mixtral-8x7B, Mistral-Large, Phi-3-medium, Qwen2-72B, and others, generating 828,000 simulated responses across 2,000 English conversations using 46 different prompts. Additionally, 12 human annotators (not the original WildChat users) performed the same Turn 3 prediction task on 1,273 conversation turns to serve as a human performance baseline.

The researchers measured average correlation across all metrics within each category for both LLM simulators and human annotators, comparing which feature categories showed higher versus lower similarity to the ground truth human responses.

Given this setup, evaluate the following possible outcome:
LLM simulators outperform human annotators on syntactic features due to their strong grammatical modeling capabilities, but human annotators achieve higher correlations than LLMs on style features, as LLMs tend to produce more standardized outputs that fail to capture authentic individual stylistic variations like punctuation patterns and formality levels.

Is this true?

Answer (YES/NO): NO